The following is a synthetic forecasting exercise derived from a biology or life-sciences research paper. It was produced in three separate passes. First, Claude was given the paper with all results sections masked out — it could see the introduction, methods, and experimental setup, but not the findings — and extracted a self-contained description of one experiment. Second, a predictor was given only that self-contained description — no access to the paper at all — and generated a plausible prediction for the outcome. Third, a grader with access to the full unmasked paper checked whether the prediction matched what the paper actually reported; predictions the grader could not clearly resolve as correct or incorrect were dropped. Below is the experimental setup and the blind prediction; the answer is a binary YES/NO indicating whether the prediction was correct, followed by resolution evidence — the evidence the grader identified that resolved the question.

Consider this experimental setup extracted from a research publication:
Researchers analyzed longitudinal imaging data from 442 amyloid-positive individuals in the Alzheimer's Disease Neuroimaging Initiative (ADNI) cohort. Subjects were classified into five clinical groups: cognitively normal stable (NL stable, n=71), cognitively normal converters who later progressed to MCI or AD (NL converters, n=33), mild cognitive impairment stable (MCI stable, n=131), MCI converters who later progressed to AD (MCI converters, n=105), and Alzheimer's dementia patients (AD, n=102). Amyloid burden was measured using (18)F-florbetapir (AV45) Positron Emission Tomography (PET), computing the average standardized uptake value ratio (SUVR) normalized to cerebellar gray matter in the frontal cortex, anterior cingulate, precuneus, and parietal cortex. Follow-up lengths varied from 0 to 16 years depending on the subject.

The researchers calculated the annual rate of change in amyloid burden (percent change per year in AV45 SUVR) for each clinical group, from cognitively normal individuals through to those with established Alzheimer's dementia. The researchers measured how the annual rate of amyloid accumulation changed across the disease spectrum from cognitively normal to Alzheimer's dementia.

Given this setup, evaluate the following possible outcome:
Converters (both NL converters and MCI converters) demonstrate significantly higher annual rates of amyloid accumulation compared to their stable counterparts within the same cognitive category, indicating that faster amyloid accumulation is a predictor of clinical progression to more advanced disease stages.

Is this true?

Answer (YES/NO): NO